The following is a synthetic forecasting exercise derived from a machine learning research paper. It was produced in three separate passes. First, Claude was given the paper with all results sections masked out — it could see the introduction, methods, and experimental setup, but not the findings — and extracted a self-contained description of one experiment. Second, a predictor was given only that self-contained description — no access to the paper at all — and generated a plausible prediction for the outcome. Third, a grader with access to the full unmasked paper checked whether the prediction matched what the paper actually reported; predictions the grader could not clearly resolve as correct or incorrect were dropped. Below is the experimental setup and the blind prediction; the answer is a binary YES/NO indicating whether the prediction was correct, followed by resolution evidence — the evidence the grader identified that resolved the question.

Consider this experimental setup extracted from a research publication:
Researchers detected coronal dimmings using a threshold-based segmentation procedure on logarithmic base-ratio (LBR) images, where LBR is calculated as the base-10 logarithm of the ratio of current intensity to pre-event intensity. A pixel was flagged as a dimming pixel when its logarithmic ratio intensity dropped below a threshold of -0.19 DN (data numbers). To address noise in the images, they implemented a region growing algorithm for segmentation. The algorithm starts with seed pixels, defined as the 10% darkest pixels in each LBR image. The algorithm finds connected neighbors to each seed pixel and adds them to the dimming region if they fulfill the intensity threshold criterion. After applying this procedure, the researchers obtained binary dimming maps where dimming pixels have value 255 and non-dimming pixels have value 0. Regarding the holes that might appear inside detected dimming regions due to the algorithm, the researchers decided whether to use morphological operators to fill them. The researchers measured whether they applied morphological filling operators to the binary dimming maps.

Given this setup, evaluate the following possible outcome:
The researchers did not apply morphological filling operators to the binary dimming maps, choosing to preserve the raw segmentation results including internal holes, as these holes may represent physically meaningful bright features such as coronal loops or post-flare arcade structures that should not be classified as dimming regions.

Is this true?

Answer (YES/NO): YES